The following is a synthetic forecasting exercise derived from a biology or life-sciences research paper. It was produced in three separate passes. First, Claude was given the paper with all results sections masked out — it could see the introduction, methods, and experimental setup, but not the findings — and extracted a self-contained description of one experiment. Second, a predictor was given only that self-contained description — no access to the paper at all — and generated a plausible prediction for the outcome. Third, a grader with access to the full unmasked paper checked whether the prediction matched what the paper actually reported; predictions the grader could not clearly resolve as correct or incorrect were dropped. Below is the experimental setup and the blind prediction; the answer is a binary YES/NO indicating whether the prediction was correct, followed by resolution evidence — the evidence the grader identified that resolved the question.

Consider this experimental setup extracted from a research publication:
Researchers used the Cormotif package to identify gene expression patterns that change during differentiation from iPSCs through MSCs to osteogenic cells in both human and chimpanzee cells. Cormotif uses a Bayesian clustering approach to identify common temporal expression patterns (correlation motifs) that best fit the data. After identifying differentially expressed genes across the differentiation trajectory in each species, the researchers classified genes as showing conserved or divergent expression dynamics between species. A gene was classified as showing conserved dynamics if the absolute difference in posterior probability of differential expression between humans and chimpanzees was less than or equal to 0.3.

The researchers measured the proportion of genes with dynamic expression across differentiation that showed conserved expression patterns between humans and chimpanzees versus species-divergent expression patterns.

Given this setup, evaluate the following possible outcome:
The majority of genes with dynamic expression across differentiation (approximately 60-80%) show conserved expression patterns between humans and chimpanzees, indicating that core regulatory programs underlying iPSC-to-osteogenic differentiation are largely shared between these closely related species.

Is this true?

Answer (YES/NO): NO